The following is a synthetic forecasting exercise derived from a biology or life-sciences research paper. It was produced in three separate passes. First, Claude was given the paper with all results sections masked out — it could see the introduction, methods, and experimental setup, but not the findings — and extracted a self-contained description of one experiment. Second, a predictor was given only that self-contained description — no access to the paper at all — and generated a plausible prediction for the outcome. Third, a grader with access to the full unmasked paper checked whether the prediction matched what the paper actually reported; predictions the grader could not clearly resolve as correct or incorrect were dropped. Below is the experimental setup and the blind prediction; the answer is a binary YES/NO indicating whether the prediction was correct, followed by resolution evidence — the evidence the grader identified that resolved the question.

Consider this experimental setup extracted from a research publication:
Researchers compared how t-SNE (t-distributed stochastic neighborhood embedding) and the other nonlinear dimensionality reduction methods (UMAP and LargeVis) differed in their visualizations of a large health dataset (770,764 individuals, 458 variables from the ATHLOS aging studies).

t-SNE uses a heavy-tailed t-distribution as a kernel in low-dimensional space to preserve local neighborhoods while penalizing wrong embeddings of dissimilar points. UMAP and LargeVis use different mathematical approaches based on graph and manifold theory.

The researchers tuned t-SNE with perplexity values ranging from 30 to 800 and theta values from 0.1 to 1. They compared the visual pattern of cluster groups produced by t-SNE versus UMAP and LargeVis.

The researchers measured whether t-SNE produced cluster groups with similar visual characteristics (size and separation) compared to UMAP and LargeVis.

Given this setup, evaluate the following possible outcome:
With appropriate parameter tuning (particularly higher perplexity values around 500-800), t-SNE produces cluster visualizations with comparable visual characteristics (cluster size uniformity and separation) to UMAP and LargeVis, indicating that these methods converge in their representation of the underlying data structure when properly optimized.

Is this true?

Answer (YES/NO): NO